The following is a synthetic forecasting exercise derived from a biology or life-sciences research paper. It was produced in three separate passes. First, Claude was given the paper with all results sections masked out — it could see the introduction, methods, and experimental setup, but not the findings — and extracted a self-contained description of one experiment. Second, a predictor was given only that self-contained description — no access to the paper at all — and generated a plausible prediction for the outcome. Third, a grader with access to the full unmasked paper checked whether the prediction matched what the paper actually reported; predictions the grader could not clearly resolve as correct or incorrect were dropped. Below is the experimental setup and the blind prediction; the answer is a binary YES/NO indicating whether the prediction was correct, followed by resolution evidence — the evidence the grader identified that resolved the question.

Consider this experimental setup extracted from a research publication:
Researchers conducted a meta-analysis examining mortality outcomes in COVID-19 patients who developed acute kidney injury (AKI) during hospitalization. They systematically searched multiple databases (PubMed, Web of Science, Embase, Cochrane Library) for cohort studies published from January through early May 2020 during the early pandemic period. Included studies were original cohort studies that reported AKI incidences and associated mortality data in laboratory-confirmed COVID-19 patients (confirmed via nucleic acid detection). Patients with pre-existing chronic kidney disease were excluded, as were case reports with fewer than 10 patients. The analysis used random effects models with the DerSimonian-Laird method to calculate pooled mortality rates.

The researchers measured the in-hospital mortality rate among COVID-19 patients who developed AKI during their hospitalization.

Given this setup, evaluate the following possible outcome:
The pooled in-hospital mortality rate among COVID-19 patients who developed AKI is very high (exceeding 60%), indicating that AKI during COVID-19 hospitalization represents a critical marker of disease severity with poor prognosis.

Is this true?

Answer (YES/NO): YES